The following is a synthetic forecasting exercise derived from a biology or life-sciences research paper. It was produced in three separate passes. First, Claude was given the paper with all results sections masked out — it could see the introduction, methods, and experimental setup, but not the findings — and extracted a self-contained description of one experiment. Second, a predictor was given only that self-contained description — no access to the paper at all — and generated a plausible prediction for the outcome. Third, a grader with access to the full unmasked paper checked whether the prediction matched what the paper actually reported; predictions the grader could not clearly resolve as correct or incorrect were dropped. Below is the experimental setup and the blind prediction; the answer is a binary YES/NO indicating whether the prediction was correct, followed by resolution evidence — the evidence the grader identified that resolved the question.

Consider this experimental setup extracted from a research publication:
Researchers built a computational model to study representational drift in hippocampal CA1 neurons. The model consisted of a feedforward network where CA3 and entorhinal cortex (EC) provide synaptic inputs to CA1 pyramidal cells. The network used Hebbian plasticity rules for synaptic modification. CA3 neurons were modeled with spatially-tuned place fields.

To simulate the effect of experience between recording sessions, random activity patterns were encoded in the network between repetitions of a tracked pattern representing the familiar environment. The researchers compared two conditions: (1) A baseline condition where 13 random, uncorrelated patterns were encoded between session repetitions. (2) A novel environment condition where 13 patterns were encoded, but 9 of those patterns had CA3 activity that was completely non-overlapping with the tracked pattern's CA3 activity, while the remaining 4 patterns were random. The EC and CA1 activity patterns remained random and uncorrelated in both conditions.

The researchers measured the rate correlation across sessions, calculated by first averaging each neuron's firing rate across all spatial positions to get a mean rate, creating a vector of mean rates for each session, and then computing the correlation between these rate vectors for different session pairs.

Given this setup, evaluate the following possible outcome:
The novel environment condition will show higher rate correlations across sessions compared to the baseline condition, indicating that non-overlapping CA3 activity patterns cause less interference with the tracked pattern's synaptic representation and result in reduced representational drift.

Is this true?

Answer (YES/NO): NO